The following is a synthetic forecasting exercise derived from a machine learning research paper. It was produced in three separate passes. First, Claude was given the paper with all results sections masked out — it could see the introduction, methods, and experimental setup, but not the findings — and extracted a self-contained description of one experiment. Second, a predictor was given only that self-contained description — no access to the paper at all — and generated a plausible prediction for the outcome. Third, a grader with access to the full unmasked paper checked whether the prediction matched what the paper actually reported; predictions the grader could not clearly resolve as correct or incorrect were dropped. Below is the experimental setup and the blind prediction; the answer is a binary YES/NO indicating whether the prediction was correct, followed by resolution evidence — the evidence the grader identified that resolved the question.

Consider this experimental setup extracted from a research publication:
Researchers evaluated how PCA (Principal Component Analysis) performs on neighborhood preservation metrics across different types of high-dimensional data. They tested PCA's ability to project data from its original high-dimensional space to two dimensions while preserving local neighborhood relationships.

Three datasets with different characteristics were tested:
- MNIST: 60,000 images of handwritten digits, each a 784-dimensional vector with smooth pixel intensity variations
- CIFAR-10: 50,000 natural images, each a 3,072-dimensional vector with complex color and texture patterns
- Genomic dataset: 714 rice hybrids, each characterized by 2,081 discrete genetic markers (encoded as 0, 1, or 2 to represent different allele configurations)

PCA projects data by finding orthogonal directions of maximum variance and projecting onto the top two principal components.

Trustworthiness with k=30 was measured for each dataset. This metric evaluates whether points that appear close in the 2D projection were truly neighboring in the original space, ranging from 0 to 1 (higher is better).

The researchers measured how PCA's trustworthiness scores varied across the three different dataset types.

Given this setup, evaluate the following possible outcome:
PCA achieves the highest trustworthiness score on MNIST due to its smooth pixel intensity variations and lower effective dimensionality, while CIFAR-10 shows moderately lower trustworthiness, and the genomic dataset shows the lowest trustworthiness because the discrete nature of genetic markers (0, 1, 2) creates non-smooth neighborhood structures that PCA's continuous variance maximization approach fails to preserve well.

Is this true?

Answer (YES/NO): NO